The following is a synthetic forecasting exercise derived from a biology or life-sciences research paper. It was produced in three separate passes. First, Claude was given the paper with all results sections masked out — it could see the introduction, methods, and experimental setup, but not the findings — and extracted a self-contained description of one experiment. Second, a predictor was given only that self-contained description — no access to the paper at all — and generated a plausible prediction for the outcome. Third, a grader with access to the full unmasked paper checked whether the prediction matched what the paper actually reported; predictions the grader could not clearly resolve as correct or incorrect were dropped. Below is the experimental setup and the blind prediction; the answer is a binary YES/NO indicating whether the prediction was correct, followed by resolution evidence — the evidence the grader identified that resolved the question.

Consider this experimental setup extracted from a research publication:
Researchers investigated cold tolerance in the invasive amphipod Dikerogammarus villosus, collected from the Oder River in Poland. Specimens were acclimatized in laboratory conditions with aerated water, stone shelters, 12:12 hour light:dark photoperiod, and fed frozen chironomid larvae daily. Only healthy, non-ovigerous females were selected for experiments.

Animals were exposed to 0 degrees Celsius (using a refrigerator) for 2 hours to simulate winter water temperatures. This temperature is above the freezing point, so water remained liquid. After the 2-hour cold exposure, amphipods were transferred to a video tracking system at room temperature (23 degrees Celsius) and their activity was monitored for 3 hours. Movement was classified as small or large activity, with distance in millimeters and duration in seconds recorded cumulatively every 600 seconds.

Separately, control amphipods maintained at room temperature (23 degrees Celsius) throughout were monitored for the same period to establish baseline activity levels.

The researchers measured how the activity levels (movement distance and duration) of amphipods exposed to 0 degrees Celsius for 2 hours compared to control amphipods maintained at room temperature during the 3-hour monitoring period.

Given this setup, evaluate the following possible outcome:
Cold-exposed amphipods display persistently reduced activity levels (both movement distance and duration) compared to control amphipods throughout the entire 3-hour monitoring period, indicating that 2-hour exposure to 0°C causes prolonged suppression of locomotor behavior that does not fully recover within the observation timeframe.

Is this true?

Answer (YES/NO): NO